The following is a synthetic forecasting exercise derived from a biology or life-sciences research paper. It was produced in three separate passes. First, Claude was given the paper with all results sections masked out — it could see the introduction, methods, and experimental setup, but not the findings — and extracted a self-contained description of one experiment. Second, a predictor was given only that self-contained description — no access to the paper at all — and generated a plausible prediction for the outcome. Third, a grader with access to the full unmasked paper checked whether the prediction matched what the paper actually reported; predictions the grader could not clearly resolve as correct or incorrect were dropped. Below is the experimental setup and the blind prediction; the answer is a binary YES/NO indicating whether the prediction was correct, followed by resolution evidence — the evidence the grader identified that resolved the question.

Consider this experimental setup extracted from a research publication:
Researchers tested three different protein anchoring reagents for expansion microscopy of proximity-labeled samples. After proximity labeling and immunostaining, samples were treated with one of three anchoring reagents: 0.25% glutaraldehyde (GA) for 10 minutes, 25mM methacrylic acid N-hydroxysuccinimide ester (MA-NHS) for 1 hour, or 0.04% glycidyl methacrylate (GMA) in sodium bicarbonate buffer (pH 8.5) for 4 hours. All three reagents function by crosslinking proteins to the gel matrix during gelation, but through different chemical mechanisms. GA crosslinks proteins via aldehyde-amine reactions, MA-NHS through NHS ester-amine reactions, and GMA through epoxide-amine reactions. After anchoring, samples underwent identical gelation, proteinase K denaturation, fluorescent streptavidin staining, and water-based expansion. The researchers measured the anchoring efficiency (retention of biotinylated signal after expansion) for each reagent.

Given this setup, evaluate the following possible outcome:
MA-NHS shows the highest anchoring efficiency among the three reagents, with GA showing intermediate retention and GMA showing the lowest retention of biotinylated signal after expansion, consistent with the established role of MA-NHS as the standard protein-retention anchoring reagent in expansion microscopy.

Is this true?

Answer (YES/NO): NO